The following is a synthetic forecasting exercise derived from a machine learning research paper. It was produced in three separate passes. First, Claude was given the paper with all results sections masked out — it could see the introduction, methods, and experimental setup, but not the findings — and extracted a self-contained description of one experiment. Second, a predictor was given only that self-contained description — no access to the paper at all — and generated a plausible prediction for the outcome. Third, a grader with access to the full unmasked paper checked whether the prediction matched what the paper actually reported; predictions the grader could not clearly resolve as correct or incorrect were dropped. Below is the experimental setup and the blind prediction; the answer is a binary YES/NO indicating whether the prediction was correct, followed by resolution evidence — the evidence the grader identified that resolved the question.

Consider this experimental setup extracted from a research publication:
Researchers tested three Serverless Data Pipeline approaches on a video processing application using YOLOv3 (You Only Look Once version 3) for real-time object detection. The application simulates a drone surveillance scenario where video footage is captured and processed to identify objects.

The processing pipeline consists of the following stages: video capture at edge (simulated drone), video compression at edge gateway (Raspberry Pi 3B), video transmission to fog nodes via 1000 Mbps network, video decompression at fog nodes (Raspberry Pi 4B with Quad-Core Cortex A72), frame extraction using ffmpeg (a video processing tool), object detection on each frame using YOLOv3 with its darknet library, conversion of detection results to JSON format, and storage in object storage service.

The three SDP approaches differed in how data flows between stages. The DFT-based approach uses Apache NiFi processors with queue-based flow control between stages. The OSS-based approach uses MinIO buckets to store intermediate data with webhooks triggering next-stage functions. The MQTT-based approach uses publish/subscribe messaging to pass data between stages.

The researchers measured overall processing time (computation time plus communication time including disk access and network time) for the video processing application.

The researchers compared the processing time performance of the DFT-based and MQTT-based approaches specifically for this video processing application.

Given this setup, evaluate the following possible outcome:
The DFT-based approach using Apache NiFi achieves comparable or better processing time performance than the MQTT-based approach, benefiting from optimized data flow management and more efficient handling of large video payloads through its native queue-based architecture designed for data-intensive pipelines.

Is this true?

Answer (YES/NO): YES